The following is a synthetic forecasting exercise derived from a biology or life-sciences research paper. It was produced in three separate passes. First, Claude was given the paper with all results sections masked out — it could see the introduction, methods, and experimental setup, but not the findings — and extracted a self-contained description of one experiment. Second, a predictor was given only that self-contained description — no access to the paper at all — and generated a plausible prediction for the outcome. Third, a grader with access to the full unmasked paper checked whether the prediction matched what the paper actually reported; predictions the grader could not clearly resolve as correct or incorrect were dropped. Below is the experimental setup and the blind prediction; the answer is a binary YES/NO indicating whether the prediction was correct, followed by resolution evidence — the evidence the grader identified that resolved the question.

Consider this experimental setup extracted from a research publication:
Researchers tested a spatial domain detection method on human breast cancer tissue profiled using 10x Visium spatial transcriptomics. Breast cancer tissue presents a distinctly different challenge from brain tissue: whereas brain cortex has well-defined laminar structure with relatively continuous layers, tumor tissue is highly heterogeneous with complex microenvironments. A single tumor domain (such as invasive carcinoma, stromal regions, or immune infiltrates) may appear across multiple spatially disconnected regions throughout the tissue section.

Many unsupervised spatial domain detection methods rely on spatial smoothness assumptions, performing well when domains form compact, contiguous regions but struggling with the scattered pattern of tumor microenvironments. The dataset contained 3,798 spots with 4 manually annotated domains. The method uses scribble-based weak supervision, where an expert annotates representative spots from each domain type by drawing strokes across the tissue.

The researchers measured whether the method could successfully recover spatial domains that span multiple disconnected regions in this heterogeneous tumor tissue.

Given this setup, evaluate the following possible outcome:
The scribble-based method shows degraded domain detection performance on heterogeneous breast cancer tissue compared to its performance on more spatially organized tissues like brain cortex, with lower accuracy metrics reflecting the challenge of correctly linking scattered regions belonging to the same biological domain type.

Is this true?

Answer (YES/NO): NO